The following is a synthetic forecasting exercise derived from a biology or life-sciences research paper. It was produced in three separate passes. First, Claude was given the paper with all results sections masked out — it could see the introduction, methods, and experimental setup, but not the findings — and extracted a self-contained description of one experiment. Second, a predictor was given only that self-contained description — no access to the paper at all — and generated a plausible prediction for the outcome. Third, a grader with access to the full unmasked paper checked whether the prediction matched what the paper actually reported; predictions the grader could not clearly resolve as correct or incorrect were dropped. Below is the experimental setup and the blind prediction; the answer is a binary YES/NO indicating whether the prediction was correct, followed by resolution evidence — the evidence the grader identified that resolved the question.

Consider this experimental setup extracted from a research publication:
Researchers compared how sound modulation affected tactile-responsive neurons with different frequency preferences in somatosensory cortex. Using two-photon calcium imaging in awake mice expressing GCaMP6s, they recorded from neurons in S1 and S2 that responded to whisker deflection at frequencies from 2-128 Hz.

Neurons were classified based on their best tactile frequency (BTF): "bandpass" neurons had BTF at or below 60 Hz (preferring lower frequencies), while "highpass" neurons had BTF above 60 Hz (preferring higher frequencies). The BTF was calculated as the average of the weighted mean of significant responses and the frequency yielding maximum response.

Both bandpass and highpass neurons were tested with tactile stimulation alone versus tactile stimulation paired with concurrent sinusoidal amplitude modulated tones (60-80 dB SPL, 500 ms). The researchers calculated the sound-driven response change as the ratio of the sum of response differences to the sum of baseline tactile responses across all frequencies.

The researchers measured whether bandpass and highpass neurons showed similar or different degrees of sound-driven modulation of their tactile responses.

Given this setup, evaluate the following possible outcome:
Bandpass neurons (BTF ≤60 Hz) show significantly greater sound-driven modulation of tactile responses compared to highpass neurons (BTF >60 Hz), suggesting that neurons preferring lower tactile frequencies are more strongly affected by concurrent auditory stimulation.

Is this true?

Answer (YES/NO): YES